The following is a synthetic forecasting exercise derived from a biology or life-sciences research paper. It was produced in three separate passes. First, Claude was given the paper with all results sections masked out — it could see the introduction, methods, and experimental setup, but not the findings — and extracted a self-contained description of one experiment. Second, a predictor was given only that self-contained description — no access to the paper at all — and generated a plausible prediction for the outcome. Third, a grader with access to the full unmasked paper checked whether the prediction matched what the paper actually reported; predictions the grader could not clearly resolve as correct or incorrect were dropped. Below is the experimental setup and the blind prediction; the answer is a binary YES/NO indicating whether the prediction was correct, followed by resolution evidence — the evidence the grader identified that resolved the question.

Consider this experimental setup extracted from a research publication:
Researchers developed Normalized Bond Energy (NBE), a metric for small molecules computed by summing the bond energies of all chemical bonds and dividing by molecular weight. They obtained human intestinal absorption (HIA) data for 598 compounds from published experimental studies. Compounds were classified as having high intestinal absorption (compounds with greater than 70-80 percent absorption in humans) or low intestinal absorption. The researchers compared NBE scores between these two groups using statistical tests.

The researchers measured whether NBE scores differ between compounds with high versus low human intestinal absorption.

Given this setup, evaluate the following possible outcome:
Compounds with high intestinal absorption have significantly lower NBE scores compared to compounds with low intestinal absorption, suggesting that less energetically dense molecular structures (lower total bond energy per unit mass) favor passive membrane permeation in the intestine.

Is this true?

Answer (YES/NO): NO